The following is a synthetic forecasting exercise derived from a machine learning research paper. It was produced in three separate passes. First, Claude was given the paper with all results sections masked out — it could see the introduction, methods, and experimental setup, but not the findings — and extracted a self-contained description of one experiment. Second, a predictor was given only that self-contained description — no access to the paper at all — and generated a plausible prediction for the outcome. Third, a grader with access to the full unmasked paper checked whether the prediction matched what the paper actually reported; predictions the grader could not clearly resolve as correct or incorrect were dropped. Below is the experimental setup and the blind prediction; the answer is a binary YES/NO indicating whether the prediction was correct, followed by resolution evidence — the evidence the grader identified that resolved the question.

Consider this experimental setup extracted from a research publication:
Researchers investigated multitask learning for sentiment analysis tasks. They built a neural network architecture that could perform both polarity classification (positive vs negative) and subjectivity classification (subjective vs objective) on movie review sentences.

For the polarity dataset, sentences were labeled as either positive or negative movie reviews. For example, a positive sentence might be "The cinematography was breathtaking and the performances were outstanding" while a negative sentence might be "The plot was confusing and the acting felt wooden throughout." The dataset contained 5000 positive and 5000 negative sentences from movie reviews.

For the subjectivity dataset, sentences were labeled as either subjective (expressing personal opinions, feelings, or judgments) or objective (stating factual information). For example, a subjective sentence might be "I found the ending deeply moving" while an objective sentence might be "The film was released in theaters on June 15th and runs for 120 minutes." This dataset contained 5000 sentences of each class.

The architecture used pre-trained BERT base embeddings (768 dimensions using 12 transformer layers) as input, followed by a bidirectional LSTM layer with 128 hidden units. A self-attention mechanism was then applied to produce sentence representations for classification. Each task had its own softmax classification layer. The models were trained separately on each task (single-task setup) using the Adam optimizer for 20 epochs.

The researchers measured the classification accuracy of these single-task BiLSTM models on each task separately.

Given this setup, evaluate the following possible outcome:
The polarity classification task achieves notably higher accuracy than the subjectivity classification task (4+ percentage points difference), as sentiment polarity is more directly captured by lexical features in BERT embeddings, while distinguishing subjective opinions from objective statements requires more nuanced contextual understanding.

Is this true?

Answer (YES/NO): NO